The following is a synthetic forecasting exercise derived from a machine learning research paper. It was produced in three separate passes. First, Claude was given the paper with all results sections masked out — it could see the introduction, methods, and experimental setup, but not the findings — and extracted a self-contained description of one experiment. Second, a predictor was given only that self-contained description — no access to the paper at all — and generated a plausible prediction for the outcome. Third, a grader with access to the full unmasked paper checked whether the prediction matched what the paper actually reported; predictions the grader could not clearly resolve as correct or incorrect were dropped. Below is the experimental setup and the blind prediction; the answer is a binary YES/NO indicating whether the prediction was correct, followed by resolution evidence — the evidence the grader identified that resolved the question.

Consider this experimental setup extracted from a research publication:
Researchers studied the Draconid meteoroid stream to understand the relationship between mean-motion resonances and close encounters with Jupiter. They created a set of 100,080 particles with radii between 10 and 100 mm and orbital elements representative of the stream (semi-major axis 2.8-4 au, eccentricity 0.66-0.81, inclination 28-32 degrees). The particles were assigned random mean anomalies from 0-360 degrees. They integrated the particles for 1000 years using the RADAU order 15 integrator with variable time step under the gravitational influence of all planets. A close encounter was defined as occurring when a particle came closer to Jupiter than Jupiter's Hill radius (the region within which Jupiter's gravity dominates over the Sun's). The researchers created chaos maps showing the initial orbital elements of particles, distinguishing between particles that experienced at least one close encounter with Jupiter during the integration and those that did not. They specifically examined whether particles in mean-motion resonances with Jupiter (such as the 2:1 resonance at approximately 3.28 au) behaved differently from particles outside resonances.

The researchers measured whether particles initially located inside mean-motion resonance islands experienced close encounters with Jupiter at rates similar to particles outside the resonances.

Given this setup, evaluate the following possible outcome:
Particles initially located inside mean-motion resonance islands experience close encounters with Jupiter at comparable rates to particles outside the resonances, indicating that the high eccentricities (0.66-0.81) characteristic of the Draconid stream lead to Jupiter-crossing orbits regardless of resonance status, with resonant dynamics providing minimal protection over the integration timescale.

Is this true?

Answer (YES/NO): NO